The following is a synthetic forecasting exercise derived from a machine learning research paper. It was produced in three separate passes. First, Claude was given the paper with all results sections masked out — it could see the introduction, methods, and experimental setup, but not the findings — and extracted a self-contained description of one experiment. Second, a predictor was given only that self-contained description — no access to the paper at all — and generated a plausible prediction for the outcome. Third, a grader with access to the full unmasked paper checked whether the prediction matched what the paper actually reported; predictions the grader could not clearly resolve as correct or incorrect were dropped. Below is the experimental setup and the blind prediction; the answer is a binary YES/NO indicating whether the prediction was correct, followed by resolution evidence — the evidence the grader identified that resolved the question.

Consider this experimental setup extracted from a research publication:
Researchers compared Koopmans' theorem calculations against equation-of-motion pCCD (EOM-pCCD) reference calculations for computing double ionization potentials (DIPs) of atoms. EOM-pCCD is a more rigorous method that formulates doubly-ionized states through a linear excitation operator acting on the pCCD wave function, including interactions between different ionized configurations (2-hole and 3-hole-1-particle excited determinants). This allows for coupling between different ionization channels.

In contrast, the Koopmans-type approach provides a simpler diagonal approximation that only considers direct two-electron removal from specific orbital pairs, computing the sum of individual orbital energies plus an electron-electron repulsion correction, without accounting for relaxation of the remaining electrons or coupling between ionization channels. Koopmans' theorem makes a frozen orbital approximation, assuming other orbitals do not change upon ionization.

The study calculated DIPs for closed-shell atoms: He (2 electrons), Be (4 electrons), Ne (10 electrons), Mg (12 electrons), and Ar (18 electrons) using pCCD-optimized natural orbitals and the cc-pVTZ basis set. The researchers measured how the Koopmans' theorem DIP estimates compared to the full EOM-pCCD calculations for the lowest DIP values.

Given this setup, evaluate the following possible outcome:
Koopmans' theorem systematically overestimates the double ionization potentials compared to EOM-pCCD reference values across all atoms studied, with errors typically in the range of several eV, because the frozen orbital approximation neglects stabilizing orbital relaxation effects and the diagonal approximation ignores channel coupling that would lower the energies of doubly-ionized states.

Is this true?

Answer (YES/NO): NO